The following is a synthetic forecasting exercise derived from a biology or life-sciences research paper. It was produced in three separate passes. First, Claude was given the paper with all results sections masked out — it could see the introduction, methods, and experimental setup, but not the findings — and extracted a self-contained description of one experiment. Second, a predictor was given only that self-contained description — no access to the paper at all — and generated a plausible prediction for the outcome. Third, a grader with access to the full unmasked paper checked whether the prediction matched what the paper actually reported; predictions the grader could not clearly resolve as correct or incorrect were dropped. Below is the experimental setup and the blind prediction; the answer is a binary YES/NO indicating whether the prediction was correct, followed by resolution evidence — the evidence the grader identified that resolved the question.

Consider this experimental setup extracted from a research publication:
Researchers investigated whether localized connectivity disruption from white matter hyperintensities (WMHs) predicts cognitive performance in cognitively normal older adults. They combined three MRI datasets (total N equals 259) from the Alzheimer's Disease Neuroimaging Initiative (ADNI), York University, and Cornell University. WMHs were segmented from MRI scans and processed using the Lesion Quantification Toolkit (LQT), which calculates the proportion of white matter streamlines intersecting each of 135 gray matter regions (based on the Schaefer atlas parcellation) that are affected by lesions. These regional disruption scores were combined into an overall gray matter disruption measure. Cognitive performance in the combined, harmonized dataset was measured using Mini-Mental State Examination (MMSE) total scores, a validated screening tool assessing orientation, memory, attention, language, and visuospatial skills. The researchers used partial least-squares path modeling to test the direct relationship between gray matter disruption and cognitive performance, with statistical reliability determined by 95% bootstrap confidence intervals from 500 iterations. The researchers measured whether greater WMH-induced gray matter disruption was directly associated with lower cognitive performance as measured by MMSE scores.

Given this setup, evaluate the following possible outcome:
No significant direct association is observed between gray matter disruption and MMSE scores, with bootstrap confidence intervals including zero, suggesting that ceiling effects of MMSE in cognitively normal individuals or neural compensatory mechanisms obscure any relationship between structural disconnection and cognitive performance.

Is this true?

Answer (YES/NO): NO